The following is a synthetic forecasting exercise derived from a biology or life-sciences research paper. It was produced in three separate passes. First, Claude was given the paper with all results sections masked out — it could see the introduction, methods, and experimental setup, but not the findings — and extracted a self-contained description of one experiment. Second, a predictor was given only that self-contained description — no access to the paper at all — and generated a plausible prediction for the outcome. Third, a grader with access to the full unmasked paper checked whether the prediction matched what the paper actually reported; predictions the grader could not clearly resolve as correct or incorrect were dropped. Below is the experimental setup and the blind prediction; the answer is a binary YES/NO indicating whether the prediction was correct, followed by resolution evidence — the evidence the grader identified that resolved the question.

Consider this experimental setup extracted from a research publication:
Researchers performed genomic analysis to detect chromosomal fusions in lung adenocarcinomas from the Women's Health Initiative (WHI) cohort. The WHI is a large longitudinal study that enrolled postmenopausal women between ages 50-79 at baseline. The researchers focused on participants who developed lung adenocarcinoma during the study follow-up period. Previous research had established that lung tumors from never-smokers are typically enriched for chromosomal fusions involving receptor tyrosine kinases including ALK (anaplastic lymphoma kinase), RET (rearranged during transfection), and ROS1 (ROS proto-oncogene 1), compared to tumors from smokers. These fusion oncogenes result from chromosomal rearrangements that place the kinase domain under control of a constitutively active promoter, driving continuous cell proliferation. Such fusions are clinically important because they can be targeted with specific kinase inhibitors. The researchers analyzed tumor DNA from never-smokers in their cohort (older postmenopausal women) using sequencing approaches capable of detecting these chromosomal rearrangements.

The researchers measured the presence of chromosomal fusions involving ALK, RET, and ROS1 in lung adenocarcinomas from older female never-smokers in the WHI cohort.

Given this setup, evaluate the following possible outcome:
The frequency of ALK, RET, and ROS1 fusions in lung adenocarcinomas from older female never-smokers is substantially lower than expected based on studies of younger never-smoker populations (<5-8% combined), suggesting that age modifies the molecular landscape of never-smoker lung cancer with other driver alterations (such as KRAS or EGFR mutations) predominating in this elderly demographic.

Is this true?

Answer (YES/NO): NO